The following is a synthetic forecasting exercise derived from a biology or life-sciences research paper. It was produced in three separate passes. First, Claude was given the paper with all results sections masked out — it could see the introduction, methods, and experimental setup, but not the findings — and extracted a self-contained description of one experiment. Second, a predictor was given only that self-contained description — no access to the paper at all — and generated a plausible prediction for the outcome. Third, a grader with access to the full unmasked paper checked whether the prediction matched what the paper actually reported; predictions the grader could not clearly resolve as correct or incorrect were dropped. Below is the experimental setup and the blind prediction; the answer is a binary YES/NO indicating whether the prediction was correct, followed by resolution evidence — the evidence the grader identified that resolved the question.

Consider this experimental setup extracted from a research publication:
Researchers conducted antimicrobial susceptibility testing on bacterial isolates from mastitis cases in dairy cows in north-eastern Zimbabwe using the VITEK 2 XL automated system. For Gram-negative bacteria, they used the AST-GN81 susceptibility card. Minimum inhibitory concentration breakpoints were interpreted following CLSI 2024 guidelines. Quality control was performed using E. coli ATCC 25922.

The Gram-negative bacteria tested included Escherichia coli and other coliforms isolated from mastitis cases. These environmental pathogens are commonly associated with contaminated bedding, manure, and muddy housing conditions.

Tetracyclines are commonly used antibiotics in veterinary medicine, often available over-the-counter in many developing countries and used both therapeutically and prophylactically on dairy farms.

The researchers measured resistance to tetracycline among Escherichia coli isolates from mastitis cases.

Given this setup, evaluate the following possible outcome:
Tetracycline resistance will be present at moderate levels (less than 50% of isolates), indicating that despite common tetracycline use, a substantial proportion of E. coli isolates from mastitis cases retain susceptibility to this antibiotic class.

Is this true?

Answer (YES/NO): YES